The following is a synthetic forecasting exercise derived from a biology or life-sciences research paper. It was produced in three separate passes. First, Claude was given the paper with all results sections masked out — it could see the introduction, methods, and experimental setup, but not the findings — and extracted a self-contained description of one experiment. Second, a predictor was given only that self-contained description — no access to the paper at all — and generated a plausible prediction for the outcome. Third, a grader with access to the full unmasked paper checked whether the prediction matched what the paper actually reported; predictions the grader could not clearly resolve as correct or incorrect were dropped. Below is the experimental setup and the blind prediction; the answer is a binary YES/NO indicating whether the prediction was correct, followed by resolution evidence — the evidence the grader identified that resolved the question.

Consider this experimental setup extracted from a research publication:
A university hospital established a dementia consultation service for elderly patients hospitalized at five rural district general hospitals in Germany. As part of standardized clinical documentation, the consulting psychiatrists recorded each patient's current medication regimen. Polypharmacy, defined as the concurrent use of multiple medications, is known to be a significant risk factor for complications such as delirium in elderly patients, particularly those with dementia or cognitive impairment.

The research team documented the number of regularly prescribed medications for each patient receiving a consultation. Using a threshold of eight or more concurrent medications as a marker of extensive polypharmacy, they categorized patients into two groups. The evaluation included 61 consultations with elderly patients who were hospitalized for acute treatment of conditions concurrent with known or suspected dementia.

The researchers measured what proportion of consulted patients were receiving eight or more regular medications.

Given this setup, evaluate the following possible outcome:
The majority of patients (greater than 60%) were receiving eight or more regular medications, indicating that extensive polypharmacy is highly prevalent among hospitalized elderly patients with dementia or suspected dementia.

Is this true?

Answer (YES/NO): YES